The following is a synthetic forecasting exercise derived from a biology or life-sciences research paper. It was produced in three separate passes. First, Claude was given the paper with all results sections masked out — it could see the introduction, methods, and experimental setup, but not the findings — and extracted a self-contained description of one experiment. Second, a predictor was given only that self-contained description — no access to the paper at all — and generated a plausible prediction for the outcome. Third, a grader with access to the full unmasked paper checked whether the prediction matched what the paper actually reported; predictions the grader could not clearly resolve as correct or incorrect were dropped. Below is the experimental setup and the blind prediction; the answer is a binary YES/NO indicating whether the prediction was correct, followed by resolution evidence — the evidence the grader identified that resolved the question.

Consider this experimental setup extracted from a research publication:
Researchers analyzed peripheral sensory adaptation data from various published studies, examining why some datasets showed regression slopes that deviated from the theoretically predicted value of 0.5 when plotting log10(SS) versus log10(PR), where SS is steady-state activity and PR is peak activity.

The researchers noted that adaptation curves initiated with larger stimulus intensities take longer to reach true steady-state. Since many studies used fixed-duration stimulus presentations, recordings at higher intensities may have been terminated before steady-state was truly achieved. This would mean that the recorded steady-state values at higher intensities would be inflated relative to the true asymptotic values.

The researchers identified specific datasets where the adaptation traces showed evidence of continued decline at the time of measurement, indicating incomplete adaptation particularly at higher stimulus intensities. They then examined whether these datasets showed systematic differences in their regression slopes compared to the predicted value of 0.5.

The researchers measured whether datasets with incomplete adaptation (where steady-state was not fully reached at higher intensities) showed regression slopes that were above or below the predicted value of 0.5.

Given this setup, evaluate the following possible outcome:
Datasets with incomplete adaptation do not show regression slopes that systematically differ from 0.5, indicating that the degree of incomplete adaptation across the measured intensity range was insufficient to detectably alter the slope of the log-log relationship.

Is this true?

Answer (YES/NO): NO